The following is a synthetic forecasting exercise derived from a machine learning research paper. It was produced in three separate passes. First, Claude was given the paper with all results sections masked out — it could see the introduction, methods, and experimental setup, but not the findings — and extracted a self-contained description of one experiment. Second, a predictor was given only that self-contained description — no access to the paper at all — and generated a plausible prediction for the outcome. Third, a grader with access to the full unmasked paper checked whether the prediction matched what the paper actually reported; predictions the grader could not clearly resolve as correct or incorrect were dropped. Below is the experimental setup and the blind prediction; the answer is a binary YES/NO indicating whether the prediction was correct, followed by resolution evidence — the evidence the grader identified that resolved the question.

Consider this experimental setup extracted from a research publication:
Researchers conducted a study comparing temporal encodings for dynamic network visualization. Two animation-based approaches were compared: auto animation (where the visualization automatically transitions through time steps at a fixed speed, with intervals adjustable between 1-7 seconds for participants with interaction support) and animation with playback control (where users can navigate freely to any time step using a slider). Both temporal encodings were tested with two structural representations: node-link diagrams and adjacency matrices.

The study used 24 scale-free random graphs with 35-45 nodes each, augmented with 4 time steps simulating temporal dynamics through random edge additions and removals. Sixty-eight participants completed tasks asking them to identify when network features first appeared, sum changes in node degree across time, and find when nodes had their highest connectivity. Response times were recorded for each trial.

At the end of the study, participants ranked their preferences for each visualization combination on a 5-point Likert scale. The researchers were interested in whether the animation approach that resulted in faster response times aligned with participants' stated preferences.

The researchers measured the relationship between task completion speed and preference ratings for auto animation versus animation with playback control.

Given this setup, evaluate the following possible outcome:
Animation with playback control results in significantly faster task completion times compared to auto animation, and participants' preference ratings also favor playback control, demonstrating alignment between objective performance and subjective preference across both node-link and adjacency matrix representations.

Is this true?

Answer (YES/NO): NO